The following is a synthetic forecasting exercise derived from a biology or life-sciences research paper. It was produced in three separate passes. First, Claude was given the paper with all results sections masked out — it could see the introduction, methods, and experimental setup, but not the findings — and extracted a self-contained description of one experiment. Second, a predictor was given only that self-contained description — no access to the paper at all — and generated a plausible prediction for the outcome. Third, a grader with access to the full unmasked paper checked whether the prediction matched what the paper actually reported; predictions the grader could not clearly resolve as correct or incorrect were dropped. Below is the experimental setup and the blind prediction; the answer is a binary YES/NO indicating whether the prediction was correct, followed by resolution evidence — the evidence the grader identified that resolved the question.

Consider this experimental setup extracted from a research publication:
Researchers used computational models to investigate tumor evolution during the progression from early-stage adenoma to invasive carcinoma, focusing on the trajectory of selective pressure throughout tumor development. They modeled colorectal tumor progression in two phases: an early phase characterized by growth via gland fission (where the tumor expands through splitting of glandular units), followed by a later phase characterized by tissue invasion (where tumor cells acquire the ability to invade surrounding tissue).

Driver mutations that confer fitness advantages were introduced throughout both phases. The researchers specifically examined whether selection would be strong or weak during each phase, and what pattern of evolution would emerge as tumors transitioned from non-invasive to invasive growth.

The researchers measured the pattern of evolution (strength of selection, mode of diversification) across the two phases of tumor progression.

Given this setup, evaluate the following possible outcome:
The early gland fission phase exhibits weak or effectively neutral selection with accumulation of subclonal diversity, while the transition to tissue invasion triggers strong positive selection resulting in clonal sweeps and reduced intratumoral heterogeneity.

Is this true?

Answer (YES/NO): NO